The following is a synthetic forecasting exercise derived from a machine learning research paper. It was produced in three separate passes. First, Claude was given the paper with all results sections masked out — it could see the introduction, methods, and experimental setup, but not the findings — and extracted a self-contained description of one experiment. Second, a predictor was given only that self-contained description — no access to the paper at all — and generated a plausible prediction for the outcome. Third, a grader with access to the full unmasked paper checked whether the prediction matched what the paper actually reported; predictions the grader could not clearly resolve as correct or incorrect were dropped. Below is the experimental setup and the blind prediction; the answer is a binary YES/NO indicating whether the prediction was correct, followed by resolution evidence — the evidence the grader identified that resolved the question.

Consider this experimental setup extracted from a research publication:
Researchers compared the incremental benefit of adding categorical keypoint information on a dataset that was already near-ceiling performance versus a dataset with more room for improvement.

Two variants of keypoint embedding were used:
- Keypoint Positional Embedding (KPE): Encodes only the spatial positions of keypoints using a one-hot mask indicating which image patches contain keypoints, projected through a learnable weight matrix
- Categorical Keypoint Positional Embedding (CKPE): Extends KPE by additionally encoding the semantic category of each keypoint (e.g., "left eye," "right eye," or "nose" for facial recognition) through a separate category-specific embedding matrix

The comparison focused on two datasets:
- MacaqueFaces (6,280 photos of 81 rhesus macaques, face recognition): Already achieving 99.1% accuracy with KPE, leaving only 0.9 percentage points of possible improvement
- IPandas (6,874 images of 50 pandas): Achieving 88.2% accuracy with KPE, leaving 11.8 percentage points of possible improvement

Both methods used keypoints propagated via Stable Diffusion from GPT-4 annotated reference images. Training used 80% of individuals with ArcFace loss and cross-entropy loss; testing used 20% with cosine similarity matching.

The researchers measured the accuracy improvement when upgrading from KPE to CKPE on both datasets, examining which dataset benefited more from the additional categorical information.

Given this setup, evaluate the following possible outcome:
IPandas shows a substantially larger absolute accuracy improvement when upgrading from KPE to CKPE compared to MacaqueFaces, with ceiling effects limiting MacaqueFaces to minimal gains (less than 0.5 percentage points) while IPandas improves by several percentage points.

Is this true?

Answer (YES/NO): NO